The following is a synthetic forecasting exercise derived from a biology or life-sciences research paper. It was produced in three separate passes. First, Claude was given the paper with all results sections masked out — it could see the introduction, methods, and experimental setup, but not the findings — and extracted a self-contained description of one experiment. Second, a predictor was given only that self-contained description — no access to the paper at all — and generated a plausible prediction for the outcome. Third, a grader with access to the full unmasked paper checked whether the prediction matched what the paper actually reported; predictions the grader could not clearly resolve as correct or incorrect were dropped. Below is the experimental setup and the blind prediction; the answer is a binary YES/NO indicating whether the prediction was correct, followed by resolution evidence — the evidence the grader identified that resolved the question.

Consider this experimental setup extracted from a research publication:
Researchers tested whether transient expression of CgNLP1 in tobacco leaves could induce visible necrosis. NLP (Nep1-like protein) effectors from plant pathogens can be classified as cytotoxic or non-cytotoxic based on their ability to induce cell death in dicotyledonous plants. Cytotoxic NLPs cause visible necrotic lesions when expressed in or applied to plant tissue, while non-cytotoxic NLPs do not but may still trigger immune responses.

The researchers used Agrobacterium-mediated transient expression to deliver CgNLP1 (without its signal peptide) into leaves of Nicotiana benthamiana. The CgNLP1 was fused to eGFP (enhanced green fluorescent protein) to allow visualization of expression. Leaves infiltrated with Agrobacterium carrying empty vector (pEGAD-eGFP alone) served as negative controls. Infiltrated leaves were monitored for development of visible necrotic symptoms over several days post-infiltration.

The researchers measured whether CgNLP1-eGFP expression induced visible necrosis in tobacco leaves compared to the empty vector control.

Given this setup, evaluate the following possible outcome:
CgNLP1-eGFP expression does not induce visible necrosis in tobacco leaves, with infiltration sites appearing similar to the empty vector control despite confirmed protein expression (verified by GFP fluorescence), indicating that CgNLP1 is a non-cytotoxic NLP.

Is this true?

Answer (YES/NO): YES